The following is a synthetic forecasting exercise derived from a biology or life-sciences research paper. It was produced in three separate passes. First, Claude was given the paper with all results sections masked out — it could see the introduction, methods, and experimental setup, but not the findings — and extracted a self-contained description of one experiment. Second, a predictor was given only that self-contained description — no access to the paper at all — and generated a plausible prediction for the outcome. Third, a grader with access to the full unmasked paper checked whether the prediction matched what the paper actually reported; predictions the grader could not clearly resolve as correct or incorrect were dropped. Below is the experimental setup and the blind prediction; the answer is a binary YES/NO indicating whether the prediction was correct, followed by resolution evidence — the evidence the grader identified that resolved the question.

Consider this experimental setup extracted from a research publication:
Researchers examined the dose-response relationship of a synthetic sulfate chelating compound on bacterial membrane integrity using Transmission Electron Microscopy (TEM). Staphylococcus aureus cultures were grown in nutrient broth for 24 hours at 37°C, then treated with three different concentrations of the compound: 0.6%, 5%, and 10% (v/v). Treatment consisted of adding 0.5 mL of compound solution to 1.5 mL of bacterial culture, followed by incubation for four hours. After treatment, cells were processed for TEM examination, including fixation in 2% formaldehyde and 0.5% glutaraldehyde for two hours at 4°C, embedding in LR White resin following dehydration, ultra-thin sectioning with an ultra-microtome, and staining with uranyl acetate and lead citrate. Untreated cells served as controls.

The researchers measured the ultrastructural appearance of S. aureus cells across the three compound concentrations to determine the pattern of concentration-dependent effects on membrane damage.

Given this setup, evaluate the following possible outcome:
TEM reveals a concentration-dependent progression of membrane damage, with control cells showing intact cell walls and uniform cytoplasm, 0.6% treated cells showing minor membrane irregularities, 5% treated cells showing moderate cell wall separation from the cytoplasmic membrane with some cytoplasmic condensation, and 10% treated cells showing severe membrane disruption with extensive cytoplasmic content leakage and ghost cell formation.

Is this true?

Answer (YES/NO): NO